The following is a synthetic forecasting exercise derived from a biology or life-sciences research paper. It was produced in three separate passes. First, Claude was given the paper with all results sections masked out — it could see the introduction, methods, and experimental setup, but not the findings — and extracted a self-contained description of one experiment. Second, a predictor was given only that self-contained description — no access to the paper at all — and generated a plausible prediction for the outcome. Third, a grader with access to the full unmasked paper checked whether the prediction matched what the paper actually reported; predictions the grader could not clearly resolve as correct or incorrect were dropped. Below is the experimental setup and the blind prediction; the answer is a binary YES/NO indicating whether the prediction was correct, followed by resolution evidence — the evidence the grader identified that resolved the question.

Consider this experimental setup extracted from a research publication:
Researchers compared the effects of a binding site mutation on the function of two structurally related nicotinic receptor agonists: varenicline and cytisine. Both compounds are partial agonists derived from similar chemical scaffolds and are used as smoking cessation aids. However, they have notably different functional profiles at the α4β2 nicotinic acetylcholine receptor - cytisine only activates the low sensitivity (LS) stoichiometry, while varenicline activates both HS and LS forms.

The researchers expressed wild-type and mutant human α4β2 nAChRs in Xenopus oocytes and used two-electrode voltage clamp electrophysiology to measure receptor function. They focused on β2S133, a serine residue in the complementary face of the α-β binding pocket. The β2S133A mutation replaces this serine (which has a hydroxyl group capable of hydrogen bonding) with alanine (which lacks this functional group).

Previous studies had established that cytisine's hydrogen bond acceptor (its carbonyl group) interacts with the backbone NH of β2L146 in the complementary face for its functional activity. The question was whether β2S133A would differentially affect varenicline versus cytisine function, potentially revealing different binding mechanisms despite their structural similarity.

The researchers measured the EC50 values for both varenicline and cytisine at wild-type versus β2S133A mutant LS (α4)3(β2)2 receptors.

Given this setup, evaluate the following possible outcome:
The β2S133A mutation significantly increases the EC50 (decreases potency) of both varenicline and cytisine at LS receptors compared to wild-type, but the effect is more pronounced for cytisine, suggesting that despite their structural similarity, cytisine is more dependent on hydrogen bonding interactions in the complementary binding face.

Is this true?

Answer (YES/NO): NO